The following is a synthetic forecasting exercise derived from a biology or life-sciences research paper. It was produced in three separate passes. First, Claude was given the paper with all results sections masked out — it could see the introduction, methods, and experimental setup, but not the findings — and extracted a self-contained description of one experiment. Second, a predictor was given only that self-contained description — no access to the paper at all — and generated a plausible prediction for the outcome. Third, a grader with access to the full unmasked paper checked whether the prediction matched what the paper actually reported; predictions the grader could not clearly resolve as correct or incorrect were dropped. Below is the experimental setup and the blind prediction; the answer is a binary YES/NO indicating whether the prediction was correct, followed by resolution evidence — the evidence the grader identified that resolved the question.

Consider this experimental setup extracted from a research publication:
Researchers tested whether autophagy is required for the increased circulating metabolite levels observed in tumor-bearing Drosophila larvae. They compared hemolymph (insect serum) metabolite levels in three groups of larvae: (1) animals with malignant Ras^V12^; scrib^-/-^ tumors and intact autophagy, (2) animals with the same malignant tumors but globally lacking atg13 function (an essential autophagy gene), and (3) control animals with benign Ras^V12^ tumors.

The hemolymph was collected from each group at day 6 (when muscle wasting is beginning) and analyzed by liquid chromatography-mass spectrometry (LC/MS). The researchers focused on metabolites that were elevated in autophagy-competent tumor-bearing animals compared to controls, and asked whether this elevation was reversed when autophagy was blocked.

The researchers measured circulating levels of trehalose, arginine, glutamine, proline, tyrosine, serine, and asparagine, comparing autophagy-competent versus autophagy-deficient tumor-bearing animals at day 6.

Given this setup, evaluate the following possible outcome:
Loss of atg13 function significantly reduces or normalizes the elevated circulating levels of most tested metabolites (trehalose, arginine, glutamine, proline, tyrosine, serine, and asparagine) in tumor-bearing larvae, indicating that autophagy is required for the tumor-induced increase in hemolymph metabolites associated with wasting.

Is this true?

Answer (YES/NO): YES